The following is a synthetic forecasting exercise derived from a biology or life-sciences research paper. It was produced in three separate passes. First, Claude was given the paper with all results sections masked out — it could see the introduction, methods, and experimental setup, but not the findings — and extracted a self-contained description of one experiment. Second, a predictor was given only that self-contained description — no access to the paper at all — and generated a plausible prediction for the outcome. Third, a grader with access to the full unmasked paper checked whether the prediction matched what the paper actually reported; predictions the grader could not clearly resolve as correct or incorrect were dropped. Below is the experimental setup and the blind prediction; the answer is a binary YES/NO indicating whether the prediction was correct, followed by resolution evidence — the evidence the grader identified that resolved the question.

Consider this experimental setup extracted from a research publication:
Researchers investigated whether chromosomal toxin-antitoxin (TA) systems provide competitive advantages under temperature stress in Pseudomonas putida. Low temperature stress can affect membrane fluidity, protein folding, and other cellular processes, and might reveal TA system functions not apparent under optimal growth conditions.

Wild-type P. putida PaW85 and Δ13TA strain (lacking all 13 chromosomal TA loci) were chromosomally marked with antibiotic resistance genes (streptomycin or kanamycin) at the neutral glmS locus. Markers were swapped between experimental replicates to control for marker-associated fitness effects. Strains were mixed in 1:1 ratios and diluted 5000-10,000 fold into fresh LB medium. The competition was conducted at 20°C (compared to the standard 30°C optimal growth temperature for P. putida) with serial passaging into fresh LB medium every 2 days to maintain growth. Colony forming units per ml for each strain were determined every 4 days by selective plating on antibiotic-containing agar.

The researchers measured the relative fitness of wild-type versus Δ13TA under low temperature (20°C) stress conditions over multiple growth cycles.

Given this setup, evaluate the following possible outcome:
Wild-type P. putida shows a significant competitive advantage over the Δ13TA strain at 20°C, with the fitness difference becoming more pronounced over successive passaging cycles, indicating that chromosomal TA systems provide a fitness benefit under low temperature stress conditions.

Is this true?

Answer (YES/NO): NO